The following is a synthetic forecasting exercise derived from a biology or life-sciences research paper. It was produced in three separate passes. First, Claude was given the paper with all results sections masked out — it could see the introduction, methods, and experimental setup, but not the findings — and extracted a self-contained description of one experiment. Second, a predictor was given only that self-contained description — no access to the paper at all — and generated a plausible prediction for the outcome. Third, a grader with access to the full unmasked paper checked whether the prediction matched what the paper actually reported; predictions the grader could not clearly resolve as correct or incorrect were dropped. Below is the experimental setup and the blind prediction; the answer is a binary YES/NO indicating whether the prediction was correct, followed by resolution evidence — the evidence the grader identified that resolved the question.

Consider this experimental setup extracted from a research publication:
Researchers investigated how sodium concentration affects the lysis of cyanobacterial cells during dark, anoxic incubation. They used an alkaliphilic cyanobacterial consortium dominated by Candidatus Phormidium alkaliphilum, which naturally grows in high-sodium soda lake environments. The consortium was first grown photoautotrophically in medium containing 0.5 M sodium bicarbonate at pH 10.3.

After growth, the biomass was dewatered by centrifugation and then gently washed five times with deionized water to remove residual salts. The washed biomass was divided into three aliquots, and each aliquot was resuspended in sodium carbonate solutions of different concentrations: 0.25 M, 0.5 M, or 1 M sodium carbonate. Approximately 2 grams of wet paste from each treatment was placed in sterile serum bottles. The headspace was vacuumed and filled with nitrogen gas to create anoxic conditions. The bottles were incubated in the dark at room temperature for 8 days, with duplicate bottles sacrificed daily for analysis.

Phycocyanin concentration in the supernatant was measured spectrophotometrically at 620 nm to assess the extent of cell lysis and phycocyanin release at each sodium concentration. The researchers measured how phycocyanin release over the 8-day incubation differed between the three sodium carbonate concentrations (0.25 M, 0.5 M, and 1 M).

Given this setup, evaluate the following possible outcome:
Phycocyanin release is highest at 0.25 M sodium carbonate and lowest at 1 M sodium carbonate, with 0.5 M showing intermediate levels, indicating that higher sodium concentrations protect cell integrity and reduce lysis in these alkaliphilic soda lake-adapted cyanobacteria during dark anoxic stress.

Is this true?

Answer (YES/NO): NO